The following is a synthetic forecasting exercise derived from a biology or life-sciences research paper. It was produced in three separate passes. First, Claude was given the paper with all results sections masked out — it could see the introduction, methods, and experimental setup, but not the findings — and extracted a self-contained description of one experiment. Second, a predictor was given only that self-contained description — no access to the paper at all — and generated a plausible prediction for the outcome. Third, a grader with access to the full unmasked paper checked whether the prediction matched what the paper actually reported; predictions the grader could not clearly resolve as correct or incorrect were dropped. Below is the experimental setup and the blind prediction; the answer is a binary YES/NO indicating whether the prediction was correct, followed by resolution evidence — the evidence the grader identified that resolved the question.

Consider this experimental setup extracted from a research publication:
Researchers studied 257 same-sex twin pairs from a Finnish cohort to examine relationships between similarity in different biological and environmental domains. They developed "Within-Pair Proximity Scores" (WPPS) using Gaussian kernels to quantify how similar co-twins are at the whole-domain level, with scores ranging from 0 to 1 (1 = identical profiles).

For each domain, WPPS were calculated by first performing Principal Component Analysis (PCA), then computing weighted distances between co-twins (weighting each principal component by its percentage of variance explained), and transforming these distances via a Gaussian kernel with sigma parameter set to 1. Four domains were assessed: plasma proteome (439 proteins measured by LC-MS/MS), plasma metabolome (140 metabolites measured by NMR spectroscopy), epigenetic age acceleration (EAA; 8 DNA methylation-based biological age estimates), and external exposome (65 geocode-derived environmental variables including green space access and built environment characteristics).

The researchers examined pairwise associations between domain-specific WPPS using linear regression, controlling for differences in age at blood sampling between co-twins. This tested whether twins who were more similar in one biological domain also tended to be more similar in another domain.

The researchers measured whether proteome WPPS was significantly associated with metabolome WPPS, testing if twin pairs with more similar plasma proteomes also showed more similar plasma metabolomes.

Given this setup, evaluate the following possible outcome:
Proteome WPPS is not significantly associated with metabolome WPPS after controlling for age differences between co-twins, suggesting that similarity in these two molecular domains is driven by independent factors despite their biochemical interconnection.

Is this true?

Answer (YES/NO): NO